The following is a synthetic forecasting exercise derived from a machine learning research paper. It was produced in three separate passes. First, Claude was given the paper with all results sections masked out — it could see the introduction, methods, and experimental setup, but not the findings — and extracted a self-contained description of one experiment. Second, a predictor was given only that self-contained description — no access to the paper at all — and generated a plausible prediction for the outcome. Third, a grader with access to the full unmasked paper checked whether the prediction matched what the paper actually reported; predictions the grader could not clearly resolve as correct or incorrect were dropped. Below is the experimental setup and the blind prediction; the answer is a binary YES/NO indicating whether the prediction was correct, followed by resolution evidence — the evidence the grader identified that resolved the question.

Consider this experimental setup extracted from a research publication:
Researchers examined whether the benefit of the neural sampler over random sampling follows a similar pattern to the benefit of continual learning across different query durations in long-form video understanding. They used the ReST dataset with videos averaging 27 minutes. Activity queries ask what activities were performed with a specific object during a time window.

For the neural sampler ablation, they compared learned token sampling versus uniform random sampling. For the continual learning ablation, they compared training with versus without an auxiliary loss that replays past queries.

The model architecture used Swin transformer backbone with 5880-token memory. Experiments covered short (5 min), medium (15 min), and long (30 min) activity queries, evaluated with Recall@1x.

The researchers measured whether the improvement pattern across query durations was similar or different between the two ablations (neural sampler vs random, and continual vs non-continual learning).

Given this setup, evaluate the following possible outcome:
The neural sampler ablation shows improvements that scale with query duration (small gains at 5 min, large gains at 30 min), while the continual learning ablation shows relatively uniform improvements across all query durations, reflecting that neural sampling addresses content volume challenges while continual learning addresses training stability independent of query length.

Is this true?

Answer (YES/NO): NO